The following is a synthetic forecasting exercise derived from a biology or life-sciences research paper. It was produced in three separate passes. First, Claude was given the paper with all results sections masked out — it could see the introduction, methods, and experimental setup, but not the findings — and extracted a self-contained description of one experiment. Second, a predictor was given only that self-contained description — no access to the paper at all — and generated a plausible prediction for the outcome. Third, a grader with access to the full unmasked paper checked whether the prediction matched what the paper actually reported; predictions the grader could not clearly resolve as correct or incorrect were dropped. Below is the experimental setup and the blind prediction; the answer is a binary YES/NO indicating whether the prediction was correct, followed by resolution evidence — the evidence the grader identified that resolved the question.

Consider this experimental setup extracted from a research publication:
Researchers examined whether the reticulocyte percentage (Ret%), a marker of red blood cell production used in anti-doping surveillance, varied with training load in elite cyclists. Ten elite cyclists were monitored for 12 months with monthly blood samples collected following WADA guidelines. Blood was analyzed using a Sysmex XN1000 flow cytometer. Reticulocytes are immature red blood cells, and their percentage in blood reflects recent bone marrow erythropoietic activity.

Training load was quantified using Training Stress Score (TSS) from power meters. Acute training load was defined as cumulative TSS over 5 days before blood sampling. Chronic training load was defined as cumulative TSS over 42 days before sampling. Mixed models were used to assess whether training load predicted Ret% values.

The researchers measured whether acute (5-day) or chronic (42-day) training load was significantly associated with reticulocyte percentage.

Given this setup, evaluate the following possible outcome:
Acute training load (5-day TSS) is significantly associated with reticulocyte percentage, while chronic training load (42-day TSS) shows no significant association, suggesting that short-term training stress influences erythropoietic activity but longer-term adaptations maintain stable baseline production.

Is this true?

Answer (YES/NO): NO